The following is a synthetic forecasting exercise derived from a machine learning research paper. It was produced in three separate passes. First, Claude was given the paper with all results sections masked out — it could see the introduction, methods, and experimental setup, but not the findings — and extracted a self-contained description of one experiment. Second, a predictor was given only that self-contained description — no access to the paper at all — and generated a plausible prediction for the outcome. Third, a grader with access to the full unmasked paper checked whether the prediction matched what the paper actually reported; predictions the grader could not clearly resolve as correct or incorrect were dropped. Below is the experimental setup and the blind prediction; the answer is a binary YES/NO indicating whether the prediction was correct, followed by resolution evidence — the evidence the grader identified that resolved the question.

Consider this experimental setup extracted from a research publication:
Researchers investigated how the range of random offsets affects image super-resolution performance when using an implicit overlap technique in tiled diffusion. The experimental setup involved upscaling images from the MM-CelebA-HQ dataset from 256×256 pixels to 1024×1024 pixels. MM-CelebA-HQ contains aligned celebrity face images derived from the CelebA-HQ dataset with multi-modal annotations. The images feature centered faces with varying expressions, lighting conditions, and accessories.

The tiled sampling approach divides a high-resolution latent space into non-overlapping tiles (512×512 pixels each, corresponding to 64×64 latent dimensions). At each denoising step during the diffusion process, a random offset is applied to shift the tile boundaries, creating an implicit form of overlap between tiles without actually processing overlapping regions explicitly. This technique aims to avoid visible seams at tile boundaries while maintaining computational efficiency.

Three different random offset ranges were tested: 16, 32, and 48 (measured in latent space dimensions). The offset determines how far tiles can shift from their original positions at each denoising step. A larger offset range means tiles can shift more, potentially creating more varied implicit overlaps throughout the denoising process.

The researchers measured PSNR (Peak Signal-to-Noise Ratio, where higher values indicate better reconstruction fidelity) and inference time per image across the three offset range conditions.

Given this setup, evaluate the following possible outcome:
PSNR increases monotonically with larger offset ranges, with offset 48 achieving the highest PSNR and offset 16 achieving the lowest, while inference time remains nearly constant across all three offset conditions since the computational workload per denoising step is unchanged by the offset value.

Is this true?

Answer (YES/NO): NO